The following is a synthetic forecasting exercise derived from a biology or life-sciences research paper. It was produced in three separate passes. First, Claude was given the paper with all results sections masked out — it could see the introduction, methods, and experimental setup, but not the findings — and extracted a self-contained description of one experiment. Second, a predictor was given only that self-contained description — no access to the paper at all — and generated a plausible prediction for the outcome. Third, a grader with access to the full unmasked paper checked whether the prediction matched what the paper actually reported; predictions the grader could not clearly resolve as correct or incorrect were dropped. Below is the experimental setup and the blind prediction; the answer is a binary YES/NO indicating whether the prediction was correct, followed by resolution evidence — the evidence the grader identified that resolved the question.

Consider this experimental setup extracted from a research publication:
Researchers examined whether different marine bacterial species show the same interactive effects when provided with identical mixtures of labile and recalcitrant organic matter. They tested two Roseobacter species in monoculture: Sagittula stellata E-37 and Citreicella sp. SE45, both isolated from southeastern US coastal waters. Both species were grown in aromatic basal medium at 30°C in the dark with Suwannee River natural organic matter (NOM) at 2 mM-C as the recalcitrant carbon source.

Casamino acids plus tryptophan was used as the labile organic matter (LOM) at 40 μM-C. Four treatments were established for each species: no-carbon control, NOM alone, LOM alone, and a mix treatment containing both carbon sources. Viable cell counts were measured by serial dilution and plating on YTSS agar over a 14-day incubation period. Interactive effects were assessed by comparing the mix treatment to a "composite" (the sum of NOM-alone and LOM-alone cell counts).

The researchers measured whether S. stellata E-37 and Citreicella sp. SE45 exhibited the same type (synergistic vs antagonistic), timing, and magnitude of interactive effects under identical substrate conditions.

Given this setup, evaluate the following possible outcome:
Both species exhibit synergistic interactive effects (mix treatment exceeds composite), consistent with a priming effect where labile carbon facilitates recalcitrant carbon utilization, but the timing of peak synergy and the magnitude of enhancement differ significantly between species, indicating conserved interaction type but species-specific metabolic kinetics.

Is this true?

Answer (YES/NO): NO